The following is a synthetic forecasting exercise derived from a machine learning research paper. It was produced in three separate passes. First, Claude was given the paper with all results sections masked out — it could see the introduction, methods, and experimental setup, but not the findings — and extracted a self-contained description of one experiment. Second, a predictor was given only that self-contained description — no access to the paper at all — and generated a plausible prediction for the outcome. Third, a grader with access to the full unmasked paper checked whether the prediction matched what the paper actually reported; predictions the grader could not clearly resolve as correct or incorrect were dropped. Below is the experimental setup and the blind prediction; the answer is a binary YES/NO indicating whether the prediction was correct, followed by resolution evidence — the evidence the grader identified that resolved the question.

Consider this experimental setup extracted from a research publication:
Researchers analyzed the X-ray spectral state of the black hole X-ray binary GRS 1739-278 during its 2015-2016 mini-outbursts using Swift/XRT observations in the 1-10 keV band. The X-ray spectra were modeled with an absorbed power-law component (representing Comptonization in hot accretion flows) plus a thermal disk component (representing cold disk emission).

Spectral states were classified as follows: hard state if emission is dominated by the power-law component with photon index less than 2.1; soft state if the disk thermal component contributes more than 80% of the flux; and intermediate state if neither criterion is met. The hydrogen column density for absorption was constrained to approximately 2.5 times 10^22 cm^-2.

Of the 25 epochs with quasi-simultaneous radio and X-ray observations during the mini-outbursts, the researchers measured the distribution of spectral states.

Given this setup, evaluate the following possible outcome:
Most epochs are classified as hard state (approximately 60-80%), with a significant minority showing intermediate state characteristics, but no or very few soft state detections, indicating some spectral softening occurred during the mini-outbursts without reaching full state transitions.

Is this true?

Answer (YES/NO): NO